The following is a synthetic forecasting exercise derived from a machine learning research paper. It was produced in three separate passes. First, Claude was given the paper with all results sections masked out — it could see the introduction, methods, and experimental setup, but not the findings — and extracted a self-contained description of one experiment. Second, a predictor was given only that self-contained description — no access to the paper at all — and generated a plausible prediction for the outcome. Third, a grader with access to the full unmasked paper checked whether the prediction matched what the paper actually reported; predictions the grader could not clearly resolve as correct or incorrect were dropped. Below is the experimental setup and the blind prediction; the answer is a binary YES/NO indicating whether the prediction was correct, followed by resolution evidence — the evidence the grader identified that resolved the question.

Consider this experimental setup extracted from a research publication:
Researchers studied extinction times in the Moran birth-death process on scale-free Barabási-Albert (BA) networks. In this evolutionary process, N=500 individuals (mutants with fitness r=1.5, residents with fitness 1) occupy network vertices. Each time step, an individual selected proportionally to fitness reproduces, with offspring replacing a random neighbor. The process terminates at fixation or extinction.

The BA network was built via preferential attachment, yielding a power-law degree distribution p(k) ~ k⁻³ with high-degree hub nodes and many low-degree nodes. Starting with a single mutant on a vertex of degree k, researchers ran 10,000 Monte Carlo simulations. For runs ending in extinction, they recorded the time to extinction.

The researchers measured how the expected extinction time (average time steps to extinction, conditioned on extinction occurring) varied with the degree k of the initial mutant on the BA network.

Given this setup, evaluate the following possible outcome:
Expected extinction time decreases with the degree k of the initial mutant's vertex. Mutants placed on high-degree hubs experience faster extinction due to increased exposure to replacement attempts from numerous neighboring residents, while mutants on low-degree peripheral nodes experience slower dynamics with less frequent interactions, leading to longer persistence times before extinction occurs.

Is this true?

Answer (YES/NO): YES